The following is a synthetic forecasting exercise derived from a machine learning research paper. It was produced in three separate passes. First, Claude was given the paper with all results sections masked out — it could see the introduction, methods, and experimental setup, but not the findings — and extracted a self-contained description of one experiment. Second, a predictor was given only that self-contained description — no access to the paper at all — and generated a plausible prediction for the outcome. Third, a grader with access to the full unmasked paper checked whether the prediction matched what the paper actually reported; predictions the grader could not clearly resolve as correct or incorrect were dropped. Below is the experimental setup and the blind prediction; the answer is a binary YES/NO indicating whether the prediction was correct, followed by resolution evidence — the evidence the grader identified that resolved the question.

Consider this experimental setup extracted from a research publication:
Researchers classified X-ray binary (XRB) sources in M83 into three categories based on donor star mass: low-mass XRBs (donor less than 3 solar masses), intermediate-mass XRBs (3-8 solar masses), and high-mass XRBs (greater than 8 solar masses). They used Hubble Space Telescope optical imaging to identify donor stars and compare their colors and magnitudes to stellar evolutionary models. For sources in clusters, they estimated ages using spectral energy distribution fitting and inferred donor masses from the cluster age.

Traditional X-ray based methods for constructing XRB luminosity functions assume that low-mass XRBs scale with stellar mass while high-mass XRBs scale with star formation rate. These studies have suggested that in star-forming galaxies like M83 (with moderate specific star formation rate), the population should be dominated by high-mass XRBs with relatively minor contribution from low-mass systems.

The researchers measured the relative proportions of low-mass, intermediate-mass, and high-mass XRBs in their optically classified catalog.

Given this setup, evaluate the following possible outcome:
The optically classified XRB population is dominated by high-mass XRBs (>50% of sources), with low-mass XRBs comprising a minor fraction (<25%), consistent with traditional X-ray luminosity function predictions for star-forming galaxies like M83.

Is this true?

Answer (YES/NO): YES